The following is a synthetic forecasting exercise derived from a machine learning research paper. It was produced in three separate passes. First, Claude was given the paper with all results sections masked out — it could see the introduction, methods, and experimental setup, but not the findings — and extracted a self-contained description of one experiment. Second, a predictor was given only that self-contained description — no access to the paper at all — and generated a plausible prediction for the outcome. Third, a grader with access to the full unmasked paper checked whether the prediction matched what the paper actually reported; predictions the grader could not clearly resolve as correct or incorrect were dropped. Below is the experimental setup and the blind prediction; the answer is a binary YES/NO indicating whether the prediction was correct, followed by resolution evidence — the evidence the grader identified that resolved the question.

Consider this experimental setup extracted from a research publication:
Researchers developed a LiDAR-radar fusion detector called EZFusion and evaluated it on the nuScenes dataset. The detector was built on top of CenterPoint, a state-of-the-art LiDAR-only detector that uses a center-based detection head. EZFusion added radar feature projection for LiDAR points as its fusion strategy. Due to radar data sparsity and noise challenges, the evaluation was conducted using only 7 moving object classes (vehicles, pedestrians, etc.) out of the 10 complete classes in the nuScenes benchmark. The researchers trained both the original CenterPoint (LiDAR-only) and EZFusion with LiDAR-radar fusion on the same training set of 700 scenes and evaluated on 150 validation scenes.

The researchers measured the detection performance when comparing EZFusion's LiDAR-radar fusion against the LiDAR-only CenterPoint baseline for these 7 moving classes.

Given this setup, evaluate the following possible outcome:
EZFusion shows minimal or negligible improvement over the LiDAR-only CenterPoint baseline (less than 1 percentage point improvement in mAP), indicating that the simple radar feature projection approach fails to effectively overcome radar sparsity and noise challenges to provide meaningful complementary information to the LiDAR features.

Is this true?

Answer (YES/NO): NO